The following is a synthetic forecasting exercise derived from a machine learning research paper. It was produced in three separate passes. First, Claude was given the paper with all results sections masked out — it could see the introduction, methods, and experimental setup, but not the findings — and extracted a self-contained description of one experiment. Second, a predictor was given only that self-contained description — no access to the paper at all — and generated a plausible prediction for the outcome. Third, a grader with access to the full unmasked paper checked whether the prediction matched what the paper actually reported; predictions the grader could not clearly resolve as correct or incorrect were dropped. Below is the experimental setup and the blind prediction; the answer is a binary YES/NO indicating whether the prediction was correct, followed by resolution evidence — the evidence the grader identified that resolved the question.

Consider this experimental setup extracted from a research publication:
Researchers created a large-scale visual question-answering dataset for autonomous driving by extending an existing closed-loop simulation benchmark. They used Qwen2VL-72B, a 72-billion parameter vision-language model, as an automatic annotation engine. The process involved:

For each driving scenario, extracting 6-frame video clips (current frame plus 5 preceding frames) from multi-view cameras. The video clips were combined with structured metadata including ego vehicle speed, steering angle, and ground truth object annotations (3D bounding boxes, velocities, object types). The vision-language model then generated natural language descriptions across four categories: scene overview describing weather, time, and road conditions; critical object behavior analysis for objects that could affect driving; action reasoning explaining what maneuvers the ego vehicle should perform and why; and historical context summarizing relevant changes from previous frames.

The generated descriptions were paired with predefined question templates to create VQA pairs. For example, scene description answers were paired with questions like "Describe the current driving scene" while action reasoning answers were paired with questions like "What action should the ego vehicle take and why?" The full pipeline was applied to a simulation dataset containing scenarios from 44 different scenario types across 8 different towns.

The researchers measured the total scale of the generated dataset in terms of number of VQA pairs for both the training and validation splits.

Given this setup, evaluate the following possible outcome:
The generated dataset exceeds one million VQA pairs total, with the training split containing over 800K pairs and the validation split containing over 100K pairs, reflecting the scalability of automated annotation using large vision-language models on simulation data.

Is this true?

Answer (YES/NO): YES